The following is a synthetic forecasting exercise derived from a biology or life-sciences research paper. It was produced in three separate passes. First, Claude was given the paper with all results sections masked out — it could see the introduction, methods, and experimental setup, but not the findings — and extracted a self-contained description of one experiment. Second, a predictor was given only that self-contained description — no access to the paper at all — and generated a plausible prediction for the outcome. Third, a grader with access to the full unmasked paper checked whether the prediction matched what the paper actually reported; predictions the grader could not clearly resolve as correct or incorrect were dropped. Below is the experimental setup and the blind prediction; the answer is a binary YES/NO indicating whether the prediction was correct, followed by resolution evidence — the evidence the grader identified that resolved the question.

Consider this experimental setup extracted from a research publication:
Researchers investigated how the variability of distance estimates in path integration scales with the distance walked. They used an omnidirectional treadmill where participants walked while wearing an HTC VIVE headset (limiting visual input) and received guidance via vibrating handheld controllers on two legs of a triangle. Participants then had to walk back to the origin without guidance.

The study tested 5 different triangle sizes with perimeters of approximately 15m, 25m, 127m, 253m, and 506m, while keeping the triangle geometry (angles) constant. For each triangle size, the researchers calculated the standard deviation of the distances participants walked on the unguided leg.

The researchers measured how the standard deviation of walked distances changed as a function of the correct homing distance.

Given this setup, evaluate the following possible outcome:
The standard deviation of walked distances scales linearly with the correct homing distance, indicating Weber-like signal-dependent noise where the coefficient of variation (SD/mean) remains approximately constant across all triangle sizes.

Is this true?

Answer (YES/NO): YES